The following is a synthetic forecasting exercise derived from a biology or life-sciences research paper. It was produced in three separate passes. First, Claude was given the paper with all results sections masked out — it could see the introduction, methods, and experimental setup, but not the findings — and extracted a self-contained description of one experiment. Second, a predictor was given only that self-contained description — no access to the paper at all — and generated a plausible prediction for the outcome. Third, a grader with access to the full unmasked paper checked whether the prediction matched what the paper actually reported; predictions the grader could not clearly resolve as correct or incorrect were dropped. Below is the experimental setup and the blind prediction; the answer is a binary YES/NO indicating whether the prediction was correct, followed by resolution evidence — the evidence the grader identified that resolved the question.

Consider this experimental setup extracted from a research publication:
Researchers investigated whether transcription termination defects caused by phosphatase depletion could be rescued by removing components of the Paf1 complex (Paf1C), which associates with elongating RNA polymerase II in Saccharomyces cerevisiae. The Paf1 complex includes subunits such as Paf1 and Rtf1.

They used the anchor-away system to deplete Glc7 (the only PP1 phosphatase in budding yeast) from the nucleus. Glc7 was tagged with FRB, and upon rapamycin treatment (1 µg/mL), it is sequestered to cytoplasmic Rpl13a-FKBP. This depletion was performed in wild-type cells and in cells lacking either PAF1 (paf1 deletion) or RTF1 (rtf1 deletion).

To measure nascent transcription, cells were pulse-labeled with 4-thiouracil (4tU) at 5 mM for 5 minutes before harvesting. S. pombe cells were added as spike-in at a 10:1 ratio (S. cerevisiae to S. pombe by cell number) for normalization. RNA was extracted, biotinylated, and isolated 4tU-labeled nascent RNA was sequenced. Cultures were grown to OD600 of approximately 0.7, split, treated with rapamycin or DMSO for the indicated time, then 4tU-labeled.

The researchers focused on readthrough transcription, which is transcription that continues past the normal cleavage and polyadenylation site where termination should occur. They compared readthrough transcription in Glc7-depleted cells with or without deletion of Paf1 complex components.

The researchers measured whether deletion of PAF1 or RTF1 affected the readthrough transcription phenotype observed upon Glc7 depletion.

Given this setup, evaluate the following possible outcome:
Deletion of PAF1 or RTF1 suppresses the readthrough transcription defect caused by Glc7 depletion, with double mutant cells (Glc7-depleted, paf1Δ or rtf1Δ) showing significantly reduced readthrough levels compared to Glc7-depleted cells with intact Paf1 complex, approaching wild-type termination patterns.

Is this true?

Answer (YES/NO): YES